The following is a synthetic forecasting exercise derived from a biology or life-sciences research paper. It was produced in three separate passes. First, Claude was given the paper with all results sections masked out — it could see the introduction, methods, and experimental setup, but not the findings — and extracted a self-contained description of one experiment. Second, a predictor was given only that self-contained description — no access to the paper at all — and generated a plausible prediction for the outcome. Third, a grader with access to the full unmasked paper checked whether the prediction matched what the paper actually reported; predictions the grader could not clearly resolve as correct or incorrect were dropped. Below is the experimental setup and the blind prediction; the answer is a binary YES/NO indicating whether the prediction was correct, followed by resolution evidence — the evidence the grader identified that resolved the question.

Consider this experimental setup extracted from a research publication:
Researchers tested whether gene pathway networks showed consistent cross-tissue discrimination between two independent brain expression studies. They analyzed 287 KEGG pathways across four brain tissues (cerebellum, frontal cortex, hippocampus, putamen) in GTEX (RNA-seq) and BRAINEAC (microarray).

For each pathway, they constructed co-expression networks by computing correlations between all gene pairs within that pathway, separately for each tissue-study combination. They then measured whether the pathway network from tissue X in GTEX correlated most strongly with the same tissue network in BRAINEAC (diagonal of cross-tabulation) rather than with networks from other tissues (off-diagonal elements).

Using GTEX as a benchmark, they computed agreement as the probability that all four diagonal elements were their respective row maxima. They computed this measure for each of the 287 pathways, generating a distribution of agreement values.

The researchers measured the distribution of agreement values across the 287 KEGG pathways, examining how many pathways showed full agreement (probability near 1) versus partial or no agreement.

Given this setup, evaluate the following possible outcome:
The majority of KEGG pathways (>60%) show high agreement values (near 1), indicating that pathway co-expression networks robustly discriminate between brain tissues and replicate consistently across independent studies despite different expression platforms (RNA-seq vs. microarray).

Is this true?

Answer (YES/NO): NO